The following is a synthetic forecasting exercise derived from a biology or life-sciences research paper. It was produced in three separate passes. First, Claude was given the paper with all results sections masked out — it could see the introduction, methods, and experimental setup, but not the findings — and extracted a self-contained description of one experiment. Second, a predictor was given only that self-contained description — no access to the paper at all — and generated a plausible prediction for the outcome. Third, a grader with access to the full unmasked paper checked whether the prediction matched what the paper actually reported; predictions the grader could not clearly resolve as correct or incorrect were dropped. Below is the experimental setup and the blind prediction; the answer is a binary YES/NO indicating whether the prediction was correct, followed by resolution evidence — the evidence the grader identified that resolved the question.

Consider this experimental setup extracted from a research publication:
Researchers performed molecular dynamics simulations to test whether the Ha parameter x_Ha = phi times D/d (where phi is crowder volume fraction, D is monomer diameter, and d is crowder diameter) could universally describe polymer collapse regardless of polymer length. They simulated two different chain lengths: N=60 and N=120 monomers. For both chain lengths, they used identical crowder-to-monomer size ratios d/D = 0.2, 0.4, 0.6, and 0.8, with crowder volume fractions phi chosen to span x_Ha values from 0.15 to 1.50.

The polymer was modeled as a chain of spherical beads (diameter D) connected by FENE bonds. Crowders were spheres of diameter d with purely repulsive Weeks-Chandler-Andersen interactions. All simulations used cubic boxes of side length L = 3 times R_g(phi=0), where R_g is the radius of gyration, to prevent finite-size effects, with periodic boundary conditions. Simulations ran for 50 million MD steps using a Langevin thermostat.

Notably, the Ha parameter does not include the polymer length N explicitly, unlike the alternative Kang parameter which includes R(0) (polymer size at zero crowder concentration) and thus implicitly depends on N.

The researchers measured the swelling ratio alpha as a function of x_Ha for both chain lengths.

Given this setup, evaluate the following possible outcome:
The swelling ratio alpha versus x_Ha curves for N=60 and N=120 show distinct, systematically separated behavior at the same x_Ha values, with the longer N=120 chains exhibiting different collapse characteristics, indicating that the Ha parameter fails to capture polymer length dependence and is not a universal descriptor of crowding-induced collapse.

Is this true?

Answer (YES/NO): YES